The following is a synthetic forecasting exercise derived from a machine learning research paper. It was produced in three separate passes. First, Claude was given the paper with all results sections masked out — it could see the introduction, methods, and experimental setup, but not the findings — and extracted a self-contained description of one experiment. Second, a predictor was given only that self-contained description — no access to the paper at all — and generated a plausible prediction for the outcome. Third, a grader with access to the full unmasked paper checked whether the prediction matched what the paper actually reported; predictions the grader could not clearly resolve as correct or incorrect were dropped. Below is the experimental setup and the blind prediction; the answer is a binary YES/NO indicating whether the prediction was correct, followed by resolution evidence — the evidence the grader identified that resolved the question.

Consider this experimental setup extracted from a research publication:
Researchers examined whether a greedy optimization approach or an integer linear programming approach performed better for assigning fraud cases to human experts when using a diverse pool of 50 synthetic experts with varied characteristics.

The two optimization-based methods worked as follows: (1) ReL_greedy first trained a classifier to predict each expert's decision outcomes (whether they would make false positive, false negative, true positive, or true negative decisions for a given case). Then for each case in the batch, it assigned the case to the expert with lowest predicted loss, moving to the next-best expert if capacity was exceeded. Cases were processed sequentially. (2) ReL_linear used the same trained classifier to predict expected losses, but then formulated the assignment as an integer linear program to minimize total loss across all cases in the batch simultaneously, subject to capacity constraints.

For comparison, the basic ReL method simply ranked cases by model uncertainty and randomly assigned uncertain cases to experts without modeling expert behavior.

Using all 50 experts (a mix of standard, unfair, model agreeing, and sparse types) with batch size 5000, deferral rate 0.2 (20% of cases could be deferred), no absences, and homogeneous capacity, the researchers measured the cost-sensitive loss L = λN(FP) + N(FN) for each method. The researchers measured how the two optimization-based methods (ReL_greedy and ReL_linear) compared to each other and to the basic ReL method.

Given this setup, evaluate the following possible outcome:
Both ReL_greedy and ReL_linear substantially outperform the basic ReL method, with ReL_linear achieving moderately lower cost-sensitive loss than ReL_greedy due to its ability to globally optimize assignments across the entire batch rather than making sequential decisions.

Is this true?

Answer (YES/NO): NO